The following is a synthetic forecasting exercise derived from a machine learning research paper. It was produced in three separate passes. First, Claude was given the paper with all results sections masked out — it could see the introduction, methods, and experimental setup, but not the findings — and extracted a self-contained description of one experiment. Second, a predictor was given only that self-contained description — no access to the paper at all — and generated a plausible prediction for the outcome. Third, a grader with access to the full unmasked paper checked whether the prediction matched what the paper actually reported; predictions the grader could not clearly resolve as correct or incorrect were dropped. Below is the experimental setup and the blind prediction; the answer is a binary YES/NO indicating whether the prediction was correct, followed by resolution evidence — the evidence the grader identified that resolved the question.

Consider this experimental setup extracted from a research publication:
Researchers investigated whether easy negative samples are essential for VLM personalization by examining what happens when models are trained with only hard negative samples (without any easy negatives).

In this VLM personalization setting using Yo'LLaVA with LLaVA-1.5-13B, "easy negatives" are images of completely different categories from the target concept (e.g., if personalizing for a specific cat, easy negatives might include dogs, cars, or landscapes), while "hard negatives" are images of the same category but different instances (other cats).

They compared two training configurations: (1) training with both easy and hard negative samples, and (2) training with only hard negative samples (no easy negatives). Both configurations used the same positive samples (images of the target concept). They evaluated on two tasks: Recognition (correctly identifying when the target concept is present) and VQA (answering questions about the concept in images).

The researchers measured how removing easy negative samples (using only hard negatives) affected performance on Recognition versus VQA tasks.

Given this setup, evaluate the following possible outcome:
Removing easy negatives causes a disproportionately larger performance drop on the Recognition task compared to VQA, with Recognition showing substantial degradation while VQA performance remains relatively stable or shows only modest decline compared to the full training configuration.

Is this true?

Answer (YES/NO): YES